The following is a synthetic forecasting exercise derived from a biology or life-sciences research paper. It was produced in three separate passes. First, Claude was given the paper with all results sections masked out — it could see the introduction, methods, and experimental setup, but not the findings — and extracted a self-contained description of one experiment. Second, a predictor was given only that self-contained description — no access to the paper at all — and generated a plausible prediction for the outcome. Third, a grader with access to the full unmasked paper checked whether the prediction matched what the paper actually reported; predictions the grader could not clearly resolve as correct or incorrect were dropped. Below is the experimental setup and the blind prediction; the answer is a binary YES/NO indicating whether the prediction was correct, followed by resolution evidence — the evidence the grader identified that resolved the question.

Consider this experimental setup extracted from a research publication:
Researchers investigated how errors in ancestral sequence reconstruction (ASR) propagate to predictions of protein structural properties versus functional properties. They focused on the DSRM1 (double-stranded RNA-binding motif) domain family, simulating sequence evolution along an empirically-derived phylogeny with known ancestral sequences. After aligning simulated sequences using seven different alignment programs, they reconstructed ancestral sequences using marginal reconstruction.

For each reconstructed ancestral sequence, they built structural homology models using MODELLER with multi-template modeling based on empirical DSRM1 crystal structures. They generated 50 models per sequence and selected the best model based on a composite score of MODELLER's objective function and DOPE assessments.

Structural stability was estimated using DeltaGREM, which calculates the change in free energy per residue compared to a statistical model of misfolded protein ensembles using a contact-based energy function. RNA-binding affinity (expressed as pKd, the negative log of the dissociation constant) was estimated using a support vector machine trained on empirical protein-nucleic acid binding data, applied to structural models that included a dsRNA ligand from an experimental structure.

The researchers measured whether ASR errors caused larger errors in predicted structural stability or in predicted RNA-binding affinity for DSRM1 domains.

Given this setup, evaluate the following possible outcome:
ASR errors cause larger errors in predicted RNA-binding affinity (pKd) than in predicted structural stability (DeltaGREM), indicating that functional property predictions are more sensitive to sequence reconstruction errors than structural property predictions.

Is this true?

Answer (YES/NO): NO